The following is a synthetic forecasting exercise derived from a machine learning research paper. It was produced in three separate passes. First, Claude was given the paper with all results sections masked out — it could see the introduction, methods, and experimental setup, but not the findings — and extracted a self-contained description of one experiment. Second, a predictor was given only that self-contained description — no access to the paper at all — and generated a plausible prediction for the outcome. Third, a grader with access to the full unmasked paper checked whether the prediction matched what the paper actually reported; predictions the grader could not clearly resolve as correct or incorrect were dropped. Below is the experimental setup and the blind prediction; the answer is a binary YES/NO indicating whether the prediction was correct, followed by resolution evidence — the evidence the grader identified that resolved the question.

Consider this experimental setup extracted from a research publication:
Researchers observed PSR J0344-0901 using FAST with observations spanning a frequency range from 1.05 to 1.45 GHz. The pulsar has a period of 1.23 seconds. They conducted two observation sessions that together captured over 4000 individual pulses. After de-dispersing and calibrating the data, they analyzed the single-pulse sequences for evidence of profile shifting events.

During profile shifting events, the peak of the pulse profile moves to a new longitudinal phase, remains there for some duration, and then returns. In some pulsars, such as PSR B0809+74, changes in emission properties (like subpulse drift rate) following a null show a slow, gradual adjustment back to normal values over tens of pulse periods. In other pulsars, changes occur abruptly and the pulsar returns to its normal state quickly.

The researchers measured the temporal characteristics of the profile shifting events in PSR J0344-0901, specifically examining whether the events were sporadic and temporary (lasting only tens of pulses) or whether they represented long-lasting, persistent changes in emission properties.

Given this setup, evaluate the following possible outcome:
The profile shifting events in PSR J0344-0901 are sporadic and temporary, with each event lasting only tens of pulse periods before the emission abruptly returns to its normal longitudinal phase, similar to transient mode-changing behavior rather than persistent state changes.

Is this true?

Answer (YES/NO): NO